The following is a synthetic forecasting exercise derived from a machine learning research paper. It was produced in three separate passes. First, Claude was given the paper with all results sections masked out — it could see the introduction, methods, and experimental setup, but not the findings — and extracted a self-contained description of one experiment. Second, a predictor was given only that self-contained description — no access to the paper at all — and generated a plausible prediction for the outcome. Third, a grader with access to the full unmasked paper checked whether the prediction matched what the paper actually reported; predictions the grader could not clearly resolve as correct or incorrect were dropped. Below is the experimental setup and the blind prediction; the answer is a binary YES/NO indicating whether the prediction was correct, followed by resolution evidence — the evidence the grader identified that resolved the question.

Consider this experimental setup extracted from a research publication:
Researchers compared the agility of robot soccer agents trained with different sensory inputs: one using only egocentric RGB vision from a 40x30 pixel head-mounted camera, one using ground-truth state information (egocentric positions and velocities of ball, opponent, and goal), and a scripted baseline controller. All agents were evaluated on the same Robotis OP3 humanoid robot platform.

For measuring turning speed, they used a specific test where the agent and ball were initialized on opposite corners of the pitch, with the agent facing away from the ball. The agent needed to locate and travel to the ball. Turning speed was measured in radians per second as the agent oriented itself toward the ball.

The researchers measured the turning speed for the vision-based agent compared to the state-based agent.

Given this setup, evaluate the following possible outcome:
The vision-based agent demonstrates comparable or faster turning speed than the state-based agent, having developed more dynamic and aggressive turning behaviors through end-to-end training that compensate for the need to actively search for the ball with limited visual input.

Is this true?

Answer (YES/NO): NO